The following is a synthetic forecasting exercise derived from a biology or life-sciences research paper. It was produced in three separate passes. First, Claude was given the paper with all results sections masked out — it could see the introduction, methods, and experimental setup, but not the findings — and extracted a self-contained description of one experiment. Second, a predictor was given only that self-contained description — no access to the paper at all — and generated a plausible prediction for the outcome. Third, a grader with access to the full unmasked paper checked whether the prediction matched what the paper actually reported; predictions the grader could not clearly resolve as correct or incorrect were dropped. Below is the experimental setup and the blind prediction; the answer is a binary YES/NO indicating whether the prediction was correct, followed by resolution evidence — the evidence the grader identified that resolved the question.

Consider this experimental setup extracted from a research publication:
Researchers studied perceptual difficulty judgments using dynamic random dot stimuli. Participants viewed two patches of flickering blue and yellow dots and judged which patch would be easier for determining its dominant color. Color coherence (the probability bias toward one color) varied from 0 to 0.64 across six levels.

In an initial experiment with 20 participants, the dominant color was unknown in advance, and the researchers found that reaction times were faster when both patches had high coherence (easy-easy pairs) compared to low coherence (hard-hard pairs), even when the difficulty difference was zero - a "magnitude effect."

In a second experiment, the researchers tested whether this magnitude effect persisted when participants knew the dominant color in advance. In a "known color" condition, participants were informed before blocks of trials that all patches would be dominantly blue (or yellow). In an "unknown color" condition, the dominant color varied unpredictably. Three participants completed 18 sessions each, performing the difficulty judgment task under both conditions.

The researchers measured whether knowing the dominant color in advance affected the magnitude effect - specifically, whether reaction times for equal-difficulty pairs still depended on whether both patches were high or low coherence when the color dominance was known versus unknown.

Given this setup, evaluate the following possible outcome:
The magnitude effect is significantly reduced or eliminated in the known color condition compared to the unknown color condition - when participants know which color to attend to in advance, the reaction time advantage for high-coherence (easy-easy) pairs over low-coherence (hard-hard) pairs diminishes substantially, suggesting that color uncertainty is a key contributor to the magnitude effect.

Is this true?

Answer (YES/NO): YES